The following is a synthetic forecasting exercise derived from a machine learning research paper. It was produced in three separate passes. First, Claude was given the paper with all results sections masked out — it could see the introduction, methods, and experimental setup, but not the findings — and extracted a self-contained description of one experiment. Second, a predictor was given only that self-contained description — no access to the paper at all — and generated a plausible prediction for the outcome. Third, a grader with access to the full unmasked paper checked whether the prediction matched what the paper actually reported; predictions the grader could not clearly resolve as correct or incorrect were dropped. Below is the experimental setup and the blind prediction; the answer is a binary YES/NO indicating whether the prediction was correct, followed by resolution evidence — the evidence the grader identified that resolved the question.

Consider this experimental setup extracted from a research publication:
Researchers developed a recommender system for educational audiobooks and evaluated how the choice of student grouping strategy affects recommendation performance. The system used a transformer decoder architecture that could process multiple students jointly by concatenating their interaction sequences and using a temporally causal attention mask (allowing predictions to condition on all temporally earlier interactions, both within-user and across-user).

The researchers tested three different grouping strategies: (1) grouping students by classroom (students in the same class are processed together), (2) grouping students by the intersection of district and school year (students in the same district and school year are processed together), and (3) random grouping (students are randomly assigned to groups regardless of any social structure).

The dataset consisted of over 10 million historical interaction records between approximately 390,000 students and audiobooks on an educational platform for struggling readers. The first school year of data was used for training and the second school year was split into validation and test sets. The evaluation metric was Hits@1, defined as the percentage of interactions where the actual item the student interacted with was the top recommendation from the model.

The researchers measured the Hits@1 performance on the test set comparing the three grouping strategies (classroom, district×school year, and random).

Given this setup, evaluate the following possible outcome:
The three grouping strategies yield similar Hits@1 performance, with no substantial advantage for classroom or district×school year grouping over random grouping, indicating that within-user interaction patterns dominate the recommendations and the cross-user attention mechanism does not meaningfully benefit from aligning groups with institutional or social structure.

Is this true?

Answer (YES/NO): NO